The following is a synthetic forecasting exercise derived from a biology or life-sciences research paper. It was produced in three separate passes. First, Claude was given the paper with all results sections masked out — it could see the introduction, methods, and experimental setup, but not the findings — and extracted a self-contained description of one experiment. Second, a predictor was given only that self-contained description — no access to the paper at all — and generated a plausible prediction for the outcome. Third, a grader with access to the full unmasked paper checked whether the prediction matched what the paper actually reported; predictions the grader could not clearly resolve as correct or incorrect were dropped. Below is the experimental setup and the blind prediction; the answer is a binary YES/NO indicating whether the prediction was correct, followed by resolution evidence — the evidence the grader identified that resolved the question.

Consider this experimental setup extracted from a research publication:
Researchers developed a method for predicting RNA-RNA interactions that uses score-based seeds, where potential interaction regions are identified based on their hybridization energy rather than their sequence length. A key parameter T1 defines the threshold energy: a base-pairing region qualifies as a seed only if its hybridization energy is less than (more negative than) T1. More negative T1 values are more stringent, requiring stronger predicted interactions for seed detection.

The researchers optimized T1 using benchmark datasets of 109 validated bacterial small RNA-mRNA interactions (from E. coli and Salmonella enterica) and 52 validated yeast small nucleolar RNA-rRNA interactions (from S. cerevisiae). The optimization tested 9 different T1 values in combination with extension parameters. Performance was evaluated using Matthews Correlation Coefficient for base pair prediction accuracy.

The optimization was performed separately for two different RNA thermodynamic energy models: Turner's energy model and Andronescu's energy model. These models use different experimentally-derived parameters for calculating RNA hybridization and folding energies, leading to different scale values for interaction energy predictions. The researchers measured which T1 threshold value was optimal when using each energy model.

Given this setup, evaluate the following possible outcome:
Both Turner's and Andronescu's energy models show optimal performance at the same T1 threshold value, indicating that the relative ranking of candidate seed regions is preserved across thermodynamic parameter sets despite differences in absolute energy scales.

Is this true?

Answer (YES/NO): NO